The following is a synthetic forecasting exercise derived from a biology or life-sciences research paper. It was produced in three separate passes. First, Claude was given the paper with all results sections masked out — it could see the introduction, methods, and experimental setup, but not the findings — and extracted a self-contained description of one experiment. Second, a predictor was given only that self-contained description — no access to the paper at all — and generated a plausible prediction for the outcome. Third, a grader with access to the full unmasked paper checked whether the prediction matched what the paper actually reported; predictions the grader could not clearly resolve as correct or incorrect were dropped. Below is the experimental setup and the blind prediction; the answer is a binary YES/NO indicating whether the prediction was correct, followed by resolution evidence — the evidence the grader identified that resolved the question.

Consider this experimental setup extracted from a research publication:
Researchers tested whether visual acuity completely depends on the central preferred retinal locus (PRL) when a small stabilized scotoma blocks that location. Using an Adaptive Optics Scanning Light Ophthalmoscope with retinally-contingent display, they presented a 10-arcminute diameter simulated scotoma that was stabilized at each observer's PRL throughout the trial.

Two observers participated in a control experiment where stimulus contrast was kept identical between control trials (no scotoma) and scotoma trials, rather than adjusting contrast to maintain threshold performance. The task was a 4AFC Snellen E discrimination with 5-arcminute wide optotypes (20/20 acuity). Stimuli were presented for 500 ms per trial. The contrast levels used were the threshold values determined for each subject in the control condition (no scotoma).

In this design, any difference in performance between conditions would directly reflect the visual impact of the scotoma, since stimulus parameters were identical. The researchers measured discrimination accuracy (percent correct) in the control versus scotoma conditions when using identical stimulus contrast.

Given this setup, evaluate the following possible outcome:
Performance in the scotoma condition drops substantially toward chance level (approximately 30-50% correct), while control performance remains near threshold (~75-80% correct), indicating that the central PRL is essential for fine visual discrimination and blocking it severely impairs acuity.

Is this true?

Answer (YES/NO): NO